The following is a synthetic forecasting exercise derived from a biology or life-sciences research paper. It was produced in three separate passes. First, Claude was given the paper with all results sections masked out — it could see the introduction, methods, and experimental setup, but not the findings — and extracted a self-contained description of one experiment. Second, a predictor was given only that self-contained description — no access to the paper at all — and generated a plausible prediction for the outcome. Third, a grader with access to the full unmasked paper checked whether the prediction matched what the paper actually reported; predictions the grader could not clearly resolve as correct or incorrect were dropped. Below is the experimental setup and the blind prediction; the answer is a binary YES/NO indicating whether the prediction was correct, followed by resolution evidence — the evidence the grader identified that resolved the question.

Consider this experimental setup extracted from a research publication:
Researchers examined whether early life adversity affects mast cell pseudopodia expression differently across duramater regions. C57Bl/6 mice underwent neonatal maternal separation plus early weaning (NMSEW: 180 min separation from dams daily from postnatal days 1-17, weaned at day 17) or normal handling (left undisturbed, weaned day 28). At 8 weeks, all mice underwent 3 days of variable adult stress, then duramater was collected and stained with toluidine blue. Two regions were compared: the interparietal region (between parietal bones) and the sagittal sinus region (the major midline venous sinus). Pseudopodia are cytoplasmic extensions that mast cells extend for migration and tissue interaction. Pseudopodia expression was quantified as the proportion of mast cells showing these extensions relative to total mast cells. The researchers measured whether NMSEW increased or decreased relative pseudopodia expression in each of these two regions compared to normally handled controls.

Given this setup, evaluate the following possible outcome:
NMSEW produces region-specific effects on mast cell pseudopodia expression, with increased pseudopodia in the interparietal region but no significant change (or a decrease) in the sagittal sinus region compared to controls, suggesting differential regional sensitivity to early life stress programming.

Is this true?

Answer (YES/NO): NO